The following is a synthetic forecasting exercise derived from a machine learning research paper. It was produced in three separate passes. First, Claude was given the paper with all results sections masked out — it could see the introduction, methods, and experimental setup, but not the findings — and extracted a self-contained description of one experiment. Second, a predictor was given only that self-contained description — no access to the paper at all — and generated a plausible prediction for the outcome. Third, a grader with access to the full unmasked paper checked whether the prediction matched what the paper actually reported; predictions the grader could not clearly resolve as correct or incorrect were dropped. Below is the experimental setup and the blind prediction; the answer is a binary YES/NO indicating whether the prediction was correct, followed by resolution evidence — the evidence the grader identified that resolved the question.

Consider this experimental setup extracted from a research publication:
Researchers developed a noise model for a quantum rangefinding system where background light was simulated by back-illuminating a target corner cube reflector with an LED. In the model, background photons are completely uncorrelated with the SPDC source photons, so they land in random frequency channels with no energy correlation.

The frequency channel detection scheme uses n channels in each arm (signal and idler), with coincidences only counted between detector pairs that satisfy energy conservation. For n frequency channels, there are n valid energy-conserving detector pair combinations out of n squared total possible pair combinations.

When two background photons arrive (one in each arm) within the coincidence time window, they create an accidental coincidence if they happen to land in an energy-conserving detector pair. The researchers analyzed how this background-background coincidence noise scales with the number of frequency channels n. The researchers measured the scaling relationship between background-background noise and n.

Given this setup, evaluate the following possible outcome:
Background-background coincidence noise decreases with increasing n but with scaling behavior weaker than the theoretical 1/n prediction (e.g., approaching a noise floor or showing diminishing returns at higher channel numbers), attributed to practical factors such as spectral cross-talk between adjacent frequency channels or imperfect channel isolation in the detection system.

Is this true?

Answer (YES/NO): NO